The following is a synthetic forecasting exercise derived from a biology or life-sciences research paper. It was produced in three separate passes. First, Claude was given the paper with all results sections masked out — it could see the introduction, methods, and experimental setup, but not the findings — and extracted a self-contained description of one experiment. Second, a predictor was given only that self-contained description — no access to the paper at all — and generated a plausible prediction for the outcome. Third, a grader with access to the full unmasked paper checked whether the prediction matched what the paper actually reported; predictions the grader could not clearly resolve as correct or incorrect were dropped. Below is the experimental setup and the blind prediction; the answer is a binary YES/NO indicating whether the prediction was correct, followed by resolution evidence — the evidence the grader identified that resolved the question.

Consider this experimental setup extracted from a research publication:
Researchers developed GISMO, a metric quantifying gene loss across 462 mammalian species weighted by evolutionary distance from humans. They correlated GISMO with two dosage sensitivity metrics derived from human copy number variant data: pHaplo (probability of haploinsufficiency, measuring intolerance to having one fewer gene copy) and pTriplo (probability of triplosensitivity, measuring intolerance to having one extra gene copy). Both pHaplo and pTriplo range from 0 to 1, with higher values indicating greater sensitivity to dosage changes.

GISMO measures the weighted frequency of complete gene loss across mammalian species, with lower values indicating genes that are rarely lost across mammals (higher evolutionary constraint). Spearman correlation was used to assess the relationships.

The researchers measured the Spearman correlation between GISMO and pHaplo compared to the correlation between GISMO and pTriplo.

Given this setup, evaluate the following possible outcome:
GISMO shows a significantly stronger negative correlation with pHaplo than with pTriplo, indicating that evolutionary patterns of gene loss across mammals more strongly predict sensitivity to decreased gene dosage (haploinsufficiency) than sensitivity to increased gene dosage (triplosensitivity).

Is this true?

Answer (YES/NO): NO